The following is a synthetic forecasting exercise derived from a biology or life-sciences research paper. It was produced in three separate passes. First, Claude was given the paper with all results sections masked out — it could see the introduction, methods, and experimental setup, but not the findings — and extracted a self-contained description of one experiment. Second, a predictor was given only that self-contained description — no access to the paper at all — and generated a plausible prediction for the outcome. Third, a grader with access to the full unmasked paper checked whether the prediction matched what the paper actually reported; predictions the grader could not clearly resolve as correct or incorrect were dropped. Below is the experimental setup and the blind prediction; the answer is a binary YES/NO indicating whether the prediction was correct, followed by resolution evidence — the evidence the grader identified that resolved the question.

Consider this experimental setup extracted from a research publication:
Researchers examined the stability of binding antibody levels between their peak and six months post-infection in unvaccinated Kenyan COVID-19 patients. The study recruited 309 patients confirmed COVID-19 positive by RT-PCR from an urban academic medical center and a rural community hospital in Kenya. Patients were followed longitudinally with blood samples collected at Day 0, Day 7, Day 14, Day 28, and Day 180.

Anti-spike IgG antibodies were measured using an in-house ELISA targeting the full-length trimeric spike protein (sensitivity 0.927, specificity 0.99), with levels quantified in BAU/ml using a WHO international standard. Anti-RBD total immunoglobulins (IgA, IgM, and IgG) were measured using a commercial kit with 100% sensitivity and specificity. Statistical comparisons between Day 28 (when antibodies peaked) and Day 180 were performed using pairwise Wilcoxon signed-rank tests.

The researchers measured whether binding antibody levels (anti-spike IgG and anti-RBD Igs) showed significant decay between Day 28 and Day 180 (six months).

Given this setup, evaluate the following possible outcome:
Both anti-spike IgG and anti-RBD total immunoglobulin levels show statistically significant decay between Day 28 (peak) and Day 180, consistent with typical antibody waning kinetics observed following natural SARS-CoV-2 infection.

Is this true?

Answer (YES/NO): NO